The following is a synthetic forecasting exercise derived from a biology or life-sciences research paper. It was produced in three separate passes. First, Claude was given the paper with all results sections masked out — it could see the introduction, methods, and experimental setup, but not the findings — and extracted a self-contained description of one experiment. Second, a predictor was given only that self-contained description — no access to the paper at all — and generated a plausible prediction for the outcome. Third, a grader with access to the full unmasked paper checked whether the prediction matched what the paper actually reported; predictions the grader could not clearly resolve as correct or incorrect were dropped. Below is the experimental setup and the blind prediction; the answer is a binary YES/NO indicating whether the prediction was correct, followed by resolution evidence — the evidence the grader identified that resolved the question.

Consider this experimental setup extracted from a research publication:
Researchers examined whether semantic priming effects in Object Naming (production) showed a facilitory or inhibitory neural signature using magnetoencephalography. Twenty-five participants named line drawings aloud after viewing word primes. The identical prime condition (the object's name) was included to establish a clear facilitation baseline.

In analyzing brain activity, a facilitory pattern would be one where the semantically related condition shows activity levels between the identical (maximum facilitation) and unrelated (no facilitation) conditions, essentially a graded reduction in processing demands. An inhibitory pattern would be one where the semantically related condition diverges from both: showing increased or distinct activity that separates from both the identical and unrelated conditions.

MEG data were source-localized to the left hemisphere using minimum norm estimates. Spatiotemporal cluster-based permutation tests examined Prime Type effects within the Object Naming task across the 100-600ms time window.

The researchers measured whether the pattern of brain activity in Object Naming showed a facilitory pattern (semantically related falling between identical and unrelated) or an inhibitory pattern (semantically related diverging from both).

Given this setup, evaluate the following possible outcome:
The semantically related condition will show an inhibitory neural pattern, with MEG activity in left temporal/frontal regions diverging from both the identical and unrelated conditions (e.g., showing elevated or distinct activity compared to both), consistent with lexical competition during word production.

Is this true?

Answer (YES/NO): NO